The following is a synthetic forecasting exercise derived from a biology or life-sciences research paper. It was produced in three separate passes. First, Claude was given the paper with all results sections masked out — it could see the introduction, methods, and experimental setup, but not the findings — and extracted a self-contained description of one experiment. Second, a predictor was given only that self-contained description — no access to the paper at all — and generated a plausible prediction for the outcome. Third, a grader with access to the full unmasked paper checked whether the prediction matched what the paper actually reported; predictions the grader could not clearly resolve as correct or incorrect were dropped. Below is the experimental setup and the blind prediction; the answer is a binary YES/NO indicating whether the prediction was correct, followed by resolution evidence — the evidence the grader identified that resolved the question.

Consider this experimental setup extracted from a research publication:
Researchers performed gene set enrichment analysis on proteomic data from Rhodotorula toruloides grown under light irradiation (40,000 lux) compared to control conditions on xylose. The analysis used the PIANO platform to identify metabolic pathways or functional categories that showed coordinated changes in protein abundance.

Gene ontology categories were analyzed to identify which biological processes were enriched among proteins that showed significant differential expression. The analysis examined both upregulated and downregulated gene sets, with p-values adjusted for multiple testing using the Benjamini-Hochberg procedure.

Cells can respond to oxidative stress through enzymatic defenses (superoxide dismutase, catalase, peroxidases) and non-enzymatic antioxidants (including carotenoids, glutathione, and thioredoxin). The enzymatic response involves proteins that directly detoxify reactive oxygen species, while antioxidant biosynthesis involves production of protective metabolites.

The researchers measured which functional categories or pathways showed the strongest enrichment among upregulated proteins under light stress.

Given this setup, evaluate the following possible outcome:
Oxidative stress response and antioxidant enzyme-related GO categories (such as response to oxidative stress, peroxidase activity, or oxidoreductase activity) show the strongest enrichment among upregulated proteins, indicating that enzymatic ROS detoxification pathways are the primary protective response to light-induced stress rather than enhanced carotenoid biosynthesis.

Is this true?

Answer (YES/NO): NO